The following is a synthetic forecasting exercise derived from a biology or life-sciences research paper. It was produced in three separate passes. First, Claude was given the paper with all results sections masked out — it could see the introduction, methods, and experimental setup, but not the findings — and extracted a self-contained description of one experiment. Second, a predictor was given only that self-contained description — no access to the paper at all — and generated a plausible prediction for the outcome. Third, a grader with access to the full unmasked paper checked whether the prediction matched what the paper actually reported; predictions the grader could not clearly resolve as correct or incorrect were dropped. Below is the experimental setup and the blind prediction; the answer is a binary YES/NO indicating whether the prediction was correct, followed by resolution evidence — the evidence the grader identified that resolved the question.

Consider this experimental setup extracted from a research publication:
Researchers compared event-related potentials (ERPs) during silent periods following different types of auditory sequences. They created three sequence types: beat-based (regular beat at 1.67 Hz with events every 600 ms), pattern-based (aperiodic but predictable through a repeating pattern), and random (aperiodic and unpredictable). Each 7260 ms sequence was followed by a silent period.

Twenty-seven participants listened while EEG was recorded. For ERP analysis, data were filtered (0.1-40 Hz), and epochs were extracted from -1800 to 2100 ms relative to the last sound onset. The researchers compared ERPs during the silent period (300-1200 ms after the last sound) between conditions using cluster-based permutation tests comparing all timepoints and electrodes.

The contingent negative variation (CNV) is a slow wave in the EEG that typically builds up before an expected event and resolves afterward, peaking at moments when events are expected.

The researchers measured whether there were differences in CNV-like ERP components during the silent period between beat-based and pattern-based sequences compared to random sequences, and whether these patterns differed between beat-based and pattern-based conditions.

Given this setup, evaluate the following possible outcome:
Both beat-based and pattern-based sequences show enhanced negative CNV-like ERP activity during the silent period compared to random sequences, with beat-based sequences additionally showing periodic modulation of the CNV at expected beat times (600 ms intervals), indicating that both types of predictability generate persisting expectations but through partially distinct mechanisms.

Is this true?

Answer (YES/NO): NO